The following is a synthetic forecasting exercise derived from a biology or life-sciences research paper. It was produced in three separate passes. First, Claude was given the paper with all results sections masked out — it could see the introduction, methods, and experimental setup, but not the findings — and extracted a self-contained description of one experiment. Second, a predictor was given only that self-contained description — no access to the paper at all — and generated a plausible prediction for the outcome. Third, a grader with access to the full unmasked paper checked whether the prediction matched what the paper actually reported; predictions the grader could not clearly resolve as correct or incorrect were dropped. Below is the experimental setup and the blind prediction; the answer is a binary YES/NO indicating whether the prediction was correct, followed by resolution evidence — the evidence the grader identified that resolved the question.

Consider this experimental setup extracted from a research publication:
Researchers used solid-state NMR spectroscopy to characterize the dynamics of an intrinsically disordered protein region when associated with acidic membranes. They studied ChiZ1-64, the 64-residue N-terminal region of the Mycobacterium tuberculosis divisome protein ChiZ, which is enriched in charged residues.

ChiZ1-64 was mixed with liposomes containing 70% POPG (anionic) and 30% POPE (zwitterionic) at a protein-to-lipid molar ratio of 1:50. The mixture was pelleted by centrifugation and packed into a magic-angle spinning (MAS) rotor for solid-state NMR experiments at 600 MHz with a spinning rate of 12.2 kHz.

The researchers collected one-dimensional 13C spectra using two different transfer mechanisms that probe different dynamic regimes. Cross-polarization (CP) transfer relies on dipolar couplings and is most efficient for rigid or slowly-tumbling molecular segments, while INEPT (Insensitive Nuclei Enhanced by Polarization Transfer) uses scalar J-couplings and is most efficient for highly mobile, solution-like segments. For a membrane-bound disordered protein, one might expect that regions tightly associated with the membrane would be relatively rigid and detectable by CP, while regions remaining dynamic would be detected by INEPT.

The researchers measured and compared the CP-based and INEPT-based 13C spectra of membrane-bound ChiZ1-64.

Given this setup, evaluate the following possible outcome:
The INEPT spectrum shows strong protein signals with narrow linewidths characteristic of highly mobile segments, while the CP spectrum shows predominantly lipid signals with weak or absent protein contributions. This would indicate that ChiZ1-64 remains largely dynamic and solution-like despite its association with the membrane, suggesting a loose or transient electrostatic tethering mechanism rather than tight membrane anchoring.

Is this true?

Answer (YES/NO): YES